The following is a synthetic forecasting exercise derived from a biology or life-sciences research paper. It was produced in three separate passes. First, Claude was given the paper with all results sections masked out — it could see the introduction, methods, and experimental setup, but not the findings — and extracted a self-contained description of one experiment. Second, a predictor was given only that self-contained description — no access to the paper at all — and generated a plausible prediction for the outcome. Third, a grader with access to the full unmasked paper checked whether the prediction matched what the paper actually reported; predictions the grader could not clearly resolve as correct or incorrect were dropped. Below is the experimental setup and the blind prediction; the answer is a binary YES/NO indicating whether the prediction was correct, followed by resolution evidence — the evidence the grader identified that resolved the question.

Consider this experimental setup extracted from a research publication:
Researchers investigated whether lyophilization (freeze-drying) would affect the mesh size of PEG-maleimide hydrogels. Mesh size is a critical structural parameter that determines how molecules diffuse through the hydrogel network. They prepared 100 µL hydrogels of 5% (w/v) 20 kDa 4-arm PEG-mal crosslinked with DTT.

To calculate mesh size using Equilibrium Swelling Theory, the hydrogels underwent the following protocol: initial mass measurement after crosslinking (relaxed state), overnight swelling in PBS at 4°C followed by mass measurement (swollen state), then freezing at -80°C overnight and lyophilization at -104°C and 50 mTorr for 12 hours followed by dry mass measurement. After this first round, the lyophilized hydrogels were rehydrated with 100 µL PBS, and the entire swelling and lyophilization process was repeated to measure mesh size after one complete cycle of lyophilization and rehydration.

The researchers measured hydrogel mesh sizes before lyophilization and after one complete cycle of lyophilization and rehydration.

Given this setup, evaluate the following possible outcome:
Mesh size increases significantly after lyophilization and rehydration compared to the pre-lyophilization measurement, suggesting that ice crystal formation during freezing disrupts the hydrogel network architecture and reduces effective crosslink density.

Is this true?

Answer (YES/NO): NO